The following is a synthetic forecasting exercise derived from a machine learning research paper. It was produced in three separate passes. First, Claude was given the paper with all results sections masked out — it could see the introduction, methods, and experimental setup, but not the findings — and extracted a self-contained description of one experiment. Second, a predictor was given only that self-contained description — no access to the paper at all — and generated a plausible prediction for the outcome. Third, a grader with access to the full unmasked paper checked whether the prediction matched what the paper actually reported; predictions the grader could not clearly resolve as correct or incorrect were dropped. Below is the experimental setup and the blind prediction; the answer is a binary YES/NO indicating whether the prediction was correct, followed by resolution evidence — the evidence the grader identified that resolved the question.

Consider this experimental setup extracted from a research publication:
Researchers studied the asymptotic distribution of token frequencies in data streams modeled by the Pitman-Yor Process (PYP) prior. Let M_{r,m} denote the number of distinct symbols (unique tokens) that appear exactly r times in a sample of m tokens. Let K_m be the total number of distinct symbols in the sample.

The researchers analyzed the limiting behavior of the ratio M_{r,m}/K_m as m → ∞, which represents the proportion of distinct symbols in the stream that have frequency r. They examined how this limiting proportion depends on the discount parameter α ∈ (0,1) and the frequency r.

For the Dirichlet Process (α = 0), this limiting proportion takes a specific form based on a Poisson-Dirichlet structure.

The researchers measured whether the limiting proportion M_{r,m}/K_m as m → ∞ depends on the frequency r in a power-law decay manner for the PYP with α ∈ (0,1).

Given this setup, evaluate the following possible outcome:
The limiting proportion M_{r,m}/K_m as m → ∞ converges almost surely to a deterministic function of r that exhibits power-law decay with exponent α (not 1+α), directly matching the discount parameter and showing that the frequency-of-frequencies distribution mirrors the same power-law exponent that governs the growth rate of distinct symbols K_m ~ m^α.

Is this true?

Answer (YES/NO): NO